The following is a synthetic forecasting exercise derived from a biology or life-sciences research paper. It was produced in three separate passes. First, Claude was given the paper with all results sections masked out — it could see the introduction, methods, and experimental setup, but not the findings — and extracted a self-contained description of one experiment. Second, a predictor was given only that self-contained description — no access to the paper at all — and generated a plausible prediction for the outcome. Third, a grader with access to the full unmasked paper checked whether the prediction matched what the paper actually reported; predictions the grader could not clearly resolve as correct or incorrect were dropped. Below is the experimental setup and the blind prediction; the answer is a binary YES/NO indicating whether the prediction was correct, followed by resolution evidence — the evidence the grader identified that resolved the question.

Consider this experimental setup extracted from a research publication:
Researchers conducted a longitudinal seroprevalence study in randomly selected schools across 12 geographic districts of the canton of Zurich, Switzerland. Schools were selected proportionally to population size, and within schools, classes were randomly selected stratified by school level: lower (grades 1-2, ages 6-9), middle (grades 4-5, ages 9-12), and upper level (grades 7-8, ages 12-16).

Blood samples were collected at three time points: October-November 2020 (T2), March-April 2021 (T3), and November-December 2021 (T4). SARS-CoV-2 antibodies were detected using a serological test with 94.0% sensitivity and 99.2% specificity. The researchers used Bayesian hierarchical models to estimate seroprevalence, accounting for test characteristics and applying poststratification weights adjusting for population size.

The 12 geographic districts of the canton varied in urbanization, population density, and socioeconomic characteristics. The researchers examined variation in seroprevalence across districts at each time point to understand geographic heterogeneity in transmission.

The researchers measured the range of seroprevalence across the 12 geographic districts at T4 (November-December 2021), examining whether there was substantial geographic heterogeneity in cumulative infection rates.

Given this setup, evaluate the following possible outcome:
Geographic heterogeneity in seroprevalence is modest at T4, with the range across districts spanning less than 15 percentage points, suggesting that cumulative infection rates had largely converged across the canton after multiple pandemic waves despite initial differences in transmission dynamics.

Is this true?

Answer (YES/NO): NO